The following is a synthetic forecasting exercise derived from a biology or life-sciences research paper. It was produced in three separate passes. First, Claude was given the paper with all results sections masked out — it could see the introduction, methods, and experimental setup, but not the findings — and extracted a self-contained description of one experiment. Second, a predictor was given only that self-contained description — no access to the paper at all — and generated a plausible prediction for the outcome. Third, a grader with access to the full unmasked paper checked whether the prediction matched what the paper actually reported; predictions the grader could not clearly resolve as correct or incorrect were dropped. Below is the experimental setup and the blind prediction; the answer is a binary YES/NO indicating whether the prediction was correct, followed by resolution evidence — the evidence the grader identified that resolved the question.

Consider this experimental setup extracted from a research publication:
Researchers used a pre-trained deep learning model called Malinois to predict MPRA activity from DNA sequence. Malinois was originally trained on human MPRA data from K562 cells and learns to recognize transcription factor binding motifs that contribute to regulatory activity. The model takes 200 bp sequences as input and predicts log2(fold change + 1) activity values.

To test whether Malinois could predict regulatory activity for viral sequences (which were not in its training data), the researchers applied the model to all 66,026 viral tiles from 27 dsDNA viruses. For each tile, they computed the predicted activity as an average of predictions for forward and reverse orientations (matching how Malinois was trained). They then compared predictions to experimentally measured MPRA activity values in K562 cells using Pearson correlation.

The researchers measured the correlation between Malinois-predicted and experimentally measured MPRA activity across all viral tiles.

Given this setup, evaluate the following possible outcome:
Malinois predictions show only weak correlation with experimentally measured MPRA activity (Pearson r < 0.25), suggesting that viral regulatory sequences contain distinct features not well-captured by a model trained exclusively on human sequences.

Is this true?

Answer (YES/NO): NO